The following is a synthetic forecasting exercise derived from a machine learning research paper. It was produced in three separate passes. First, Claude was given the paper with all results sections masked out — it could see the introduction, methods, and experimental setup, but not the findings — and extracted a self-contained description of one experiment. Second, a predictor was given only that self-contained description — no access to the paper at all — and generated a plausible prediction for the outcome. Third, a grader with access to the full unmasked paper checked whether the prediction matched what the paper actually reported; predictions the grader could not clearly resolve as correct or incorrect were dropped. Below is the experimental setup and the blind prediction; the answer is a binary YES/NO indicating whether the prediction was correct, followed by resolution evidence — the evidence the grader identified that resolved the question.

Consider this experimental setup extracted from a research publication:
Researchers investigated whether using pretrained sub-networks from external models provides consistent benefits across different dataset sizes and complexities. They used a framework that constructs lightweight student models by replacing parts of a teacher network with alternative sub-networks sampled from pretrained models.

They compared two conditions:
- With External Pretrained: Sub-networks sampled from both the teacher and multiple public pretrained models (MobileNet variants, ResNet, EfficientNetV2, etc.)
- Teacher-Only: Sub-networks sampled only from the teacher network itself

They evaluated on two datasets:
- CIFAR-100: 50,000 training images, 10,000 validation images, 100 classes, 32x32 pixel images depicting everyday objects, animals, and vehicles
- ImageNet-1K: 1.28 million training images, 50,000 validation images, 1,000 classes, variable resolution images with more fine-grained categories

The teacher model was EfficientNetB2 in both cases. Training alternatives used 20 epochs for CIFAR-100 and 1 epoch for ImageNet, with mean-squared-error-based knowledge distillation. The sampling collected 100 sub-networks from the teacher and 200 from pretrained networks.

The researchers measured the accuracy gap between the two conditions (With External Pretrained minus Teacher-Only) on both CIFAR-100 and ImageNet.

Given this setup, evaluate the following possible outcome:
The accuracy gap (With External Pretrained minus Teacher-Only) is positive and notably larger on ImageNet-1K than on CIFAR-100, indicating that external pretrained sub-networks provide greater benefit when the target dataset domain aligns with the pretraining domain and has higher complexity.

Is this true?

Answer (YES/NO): YES